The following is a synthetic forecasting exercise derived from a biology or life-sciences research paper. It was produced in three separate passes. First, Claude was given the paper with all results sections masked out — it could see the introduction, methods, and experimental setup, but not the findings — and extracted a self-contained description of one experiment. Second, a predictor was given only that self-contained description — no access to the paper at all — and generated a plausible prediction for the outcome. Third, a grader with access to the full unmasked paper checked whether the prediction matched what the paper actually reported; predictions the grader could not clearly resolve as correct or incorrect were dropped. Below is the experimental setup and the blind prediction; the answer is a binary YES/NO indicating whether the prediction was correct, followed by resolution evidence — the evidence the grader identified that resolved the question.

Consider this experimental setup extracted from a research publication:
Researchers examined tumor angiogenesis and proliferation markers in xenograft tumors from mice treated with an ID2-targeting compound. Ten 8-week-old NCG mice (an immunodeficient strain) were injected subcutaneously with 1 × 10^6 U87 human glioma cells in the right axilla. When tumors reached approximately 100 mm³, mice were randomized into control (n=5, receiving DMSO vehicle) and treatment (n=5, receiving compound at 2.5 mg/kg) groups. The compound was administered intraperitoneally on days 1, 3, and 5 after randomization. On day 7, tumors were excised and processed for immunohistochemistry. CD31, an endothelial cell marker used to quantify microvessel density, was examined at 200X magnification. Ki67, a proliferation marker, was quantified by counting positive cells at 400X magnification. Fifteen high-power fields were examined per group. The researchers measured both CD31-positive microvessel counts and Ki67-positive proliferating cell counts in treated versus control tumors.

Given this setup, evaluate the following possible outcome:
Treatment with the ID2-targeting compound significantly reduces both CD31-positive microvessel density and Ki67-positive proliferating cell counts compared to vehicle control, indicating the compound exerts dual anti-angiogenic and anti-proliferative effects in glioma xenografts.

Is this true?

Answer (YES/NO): YES